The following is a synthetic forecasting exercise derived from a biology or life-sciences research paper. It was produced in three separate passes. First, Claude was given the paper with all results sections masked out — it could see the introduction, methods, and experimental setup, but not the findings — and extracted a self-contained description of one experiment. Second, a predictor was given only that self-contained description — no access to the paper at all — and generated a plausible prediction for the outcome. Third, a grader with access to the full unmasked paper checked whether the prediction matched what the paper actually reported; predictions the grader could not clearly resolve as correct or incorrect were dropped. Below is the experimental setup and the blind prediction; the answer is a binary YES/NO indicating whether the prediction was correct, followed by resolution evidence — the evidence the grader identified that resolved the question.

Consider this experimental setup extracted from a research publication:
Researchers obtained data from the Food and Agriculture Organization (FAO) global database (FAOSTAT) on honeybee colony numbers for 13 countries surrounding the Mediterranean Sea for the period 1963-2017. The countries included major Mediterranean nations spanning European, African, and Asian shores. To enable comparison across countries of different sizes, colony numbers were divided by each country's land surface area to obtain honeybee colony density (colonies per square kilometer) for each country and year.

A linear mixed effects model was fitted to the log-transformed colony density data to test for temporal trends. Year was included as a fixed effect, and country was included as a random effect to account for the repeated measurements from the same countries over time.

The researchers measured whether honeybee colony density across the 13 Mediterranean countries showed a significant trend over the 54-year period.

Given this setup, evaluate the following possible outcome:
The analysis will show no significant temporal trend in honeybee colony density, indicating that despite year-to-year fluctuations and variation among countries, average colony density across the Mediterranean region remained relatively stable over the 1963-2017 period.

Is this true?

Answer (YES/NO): NO